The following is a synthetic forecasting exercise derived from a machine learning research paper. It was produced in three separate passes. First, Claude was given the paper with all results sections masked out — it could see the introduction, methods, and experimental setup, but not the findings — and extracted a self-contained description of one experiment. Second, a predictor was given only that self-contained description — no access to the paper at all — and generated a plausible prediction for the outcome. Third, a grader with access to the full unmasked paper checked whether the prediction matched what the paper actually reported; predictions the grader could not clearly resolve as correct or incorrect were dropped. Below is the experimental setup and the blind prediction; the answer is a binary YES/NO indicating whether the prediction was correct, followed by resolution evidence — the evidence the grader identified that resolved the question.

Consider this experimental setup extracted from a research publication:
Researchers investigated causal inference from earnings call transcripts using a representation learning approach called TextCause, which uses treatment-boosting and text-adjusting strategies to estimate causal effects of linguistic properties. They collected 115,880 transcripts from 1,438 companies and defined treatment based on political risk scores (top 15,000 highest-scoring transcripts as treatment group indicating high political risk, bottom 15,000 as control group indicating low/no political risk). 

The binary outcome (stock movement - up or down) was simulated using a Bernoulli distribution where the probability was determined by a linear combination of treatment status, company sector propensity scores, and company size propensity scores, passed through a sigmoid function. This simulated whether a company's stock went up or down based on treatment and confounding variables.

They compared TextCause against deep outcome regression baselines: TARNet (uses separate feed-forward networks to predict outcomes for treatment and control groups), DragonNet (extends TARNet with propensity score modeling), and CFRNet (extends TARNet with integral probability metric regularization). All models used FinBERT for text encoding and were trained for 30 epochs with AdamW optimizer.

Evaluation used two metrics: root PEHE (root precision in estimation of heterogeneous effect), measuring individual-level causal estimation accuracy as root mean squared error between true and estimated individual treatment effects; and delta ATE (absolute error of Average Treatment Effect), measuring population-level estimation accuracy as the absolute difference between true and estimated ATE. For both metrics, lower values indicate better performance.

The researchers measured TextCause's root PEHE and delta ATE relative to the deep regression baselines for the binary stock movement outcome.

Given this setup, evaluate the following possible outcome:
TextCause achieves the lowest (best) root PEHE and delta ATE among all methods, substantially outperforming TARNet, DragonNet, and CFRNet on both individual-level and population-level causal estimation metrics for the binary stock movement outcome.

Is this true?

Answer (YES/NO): NO